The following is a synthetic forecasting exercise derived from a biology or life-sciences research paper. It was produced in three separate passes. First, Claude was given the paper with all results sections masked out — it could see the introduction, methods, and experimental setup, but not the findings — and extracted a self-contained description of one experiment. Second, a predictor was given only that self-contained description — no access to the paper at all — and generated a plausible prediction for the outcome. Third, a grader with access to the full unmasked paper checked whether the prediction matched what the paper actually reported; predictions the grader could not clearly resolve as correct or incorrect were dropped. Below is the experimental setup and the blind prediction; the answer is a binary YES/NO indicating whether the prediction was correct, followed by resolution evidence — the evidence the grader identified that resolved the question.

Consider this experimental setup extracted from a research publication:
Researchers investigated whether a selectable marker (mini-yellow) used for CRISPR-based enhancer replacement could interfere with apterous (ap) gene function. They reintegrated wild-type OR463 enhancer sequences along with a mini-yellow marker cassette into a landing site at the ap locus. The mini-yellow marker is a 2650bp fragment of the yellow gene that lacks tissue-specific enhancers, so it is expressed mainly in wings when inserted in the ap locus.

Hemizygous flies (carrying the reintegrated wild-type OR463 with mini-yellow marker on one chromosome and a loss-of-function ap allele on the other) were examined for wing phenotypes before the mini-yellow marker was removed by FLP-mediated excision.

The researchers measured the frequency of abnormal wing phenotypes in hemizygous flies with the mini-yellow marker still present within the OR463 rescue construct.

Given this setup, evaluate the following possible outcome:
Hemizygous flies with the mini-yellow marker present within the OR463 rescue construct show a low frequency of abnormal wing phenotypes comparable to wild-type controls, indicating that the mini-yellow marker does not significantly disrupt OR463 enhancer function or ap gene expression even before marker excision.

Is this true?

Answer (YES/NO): NO